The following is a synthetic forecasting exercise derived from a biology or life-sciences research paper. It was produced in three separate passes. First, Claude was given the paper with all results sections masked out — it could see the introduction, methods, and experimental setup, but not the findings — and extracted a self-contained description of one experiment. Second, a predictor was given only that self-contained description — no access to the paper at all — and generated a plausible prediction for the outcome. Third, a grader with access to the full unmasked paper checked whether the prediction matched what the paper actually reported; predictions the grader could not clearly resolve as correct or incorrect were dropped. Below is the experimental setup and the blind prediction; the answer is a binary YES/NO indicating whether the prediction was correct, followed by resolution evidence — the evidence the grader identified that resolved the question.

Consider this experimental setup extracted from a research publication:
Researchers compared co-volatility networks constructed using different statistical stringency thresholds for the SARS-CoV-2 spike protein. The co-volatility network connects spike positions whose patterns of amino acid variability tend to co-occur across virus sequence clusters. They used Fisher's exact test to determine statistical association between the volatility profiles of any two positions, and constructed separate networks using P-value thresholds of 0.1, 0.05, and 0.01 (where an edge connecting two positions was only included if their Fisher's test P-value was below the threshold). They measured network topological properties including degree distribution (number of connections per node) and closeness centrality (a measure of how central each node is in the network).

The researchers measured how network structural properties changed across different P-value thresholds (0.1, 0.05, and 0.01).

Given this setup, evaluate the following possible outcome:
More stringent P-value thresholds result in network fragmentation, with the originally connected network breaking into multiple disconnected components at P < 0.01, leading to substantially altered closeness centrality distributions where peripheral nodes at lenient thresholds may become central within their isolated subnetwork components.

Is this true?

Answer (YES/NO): NO